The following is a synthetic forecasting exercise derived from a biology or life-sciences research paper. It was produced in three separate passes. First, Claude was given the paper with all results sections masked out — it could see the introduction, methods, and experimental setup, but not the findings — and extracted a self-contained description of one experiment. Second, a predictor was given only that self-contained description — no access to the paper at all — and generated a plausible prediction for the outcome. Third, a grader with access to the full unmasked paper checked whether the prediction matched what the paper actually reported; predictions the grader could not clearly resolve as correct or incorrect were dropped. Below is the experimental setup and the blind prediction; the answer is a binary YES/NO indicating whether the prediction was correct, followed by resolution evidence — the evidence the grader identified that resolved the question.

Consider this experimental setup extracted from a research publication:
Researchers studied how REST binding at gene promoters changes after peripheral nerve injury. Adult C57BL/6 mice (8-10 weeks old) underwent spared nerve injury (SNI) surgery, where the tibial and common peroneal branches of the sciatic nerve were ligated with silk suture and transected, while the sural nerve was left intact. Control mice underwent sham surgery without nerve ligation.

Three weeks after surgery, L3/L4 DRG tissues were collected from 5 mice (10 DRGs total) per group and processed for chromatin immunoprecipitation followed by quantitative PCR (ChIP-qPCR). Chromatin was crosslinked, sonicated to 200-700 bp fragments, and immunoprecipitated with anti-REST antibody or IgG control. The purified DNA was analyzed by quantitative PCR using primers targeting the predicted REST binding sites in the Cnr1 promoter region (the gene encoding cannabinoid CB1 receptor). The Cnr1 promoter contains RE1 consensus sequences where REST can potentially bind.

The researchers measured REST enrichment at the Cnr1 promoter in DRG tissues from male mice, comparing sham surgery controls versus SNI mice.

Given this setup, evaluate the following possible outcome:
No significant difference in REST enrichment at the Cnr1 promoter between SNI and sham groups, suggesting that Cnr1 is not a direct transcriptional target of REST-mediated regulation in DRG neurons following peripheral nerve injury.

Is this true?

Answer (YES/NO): NO